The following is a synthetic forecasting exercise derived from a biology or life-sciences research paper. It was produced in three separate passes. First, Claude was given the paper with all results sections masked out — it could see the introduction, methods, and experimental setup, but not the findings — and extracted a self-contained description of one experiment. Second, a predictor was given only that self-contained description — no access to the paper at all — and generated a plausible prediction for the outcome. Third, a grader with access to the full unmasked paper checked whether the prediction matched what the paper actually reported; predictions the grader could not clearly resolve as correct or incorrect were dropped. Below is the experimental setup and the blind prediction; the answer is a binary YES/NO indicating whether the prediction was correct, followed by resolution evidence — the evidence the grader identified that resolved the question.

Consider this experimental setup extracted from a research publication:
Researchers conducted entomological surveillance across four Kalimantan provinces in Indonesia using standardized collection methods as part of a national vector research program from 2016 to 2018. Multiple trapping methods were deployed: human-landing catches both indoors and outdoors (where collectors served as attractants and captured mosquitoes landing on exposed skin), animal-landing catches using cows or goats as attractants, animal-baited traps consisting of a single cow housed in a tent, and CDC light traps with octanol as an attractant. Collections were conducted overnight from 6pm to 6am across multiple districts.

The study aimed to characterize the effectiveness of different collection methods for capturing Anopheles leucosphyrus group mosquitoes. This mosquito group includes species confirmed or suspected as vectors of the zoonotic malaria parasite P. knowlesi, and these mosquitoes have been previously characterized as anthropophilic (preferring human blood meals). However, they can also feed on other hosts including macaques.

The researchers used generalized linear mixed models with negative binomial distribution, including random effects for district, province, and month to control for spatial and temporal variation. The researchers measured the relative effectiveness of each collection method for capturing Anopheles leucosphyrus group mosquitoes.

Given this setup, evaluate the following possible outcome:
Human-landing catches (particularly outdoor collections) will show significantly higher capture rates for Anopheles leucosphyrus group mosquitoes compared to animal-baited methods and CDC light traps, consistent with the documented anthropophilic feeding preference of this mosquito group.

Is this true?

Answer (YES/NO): YES